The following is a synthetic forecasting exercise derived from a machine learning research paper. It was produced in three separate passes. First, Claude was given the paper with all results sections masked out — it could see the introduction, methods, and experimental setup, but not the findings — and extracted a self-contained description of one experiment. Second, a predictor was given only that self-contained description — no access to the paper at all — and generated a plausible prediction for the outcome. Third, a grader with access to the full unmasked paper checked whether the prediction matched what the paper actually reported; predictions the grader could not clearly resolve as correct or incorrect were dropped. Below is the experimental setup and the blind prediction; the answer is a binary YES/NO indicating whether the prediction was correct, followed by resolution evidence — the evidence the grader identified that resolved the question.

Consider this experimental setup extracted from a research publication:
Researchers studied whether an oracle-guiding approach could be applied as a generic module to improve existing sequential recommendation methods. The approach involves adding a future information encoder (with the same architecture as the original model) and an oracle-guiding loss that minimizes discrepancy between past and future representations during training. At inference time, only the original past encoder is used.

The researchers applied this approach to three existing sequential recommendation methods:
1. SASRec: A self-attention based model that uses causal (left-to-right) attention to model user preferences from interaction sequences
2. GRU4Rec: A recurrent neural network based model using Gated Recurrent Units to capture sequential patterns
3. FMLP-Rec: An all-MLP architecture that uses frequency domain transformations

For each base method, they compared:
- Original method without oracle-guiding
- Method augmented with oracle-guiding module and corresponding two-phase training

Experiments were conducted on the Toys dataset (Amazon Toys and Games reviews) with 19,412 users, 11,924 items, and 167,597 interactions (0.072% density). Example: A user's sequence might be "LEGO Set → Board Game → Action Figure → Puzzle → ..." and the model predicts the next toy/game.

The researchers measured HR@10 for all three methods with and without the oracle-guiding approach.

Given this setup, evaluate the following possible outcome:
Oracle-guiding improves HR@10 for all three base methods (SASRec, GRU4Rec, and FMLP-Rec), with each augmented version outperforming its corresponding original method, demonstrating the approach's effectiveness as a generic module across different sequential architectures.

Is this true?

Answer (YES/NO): NO